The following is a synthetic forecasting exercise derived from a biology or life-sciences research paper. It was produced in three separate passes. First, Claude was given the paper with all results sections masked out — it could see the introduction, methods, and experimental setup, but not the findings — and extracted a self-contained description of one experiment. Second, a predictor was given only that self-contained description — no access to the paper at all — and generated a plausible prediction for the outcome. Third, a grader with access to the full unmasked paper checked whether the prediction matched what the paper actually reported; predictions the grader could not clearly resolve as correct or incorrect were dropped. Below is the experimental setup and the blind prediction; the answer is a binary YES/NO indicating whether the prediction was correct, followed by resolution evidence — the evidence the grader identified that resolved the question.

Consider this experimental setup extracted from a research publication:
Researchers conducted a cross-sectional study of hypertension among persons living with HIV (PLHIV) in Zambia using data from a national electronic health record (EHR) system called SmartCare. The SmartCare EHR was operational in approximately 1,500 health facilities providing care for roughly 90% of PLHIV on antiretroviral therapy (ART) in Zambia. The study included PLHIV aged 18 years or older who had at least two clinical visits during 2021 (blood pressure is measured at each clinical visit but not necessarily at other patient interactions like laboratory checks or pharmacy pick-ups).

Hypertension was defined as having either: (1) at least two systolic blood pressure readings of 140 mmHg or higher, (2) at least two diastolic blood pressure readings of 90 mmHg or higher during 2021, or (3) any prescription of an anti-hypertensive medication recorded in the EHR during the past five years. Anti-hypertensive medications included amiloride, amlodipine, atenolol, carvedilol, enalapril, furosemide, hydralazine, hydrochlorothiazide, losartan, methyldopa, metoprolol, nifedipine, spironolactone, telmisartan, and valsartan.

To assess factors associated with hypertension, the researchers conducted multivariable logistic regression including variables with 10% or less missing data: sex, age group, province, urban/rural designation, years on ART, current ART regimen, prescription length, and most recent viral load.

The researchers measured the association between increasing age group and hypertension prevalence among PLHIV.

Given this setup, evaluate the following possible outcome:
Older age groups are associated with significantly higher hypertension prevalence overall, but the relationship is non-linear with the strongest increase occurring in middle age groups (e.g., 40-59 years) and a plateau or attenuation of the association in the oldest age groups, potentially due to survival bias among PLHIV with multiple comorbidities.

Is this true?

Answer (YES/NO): NO